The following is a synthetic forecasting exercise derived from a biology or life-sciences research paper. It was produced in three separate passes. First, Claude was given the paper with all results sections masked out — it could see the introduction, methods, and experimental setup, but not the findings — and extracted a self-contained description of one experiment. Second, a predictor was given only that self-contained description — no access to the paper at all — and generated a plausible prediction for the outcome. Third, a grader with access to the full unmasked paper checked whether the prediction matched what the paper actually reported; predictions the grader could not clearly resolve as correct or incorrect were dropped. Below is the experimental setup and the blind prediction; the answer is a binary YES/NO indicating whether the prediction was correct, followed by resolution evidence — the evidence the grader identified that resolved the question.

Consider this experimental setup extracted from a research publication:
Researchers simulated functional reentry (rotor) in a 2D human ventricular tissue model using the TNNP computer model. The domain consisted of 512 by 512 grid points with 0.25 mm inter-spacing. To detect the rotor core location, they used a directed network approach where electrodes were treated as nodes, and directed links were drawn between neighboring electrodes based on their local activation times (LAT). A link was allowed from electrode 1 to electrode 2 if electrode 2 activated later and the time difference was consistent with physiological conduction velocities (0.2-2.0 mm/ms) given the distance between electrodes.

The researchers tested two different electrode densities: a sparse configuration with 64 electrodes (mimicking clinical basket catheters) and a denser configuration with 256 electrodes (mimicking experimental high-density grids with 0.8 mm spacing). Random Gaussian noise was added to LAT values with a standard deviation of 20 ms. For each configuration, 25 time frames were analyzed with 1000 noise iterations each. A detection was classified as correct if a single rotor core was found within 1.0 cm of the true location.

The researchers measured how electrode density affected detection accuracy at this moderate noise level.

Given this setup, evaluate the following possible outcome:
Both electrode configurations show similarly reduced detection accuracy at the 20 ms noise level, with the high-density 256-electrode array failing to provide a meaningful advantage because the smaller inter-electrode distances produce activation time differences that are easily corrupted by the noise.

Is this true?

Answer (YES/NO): NO